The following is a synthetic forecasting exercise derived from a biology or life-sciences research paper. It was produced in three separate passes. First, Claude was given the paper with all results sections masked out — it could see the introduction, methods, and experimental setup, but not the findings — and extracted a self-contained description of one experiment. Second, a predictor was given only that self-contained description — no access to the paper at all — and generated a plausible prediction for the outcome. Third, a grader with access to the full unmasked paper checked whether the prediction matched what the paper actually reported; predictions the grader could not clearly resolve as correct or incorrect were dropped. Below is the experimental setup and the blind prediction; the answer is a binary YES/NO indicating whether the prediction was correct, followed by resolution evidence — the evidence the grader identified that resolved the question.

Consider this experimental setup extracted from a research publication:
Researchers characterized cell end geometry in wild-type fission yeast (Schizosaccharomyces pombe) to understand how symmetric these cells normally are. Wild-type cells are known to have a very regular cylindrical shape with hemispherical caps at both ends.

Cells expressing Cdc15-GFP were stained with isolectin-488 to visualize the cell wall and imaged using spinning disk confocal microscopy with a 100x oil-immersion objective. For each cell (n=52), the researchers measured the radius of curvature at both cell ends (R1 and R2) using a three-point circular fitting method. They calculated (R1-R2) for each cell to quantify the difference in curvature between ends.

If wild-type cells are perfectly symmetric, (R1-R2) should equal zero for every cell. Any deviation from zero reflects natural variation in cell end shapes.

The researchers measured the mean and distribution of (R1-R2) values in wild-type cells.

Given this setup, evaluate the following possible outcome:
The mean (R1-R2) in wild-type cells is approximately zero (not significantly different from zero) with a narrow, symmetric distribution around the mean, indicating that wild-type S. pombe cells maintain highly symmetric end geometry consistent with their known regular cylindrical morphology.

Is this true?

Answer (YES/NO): NO